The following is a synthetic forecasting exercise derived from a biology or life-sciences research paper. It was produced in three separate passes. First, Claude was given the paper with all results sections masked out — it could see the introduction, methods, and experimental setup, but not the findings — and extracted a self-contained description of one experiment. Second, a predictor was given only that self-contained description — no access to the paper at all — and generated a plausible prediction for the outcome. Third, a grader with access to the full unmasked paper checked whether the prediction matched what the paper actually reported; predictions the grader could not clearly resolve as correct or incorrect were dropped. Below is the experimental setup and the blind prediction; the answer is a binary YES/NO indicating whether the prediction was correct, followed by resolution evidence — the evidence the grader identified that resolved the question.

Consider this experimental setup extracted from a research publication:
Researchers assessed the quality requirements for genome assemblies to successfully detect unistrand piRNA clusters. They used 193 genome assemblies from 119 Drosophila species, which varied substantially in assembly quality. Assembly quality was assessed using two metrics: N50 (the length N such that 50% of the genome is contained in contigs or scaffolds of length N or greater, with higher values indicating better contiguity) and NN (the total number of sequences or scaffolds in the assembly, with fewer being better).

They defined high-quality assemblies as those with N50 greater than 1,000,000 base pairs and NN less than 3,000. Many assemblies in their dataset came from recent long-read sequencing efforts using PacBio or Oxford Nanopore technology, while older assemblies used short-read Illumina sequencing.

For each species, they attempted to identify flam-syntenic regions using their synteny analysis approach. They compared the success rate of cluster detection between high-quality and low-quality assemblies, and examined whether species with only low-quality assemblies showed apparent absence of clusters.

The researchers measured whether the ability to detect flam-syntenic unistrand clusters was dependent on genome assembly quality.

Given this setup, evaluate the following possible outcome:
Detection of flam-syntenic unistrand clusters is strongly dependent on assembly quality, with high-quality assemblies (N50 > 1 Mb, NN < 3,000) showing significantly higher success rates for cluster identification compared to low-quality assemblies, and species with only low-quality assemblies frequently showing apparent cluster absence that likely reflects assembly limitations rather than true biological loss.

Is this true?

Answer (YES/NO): YES